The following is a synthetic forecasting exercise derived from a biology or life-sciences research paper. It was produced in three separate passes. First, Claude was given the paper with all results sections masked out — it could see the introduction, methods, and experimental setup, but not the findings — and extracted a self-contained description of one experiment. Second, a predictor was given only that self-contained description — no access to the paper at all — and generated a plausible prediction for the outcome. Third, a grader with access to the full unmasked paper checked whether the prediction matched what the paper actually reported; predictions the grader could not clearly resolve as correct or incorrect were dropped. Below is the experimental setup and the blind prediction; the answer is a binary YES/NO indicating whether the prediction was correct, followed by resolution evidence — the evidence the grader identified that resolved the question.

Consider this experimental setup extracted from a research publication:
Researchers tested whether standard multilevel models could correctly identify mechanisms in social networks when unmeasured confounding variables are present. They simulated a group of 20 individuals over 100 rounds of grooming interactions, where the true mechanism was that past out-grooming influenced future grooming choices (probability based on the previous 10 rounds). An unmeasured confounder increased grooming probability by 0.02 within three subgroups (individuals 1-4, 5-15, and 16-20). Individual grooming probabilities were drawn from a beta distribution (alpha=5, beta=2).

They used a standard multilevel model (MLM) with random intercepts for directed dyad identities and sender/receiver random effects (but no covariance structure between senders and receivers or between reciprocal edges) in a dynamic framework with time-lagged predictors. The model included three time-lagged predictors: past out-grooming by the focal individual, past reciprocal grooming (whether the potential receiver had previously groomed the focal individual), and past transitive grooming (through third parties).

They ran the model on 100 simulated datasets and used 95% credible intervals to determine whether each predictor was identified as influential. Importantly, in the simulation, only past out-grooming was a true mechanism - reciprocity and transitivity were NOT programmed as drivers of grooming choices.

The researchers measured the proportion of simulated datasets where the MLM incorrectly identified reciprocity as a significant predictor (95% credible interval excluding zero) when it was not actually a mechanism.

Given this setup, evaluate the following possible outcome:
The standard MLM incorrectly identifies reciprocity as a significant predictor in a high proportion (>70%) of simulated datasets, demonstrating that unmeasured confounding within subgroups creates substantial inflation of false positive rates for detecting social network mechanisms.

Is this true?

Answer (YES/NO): NO